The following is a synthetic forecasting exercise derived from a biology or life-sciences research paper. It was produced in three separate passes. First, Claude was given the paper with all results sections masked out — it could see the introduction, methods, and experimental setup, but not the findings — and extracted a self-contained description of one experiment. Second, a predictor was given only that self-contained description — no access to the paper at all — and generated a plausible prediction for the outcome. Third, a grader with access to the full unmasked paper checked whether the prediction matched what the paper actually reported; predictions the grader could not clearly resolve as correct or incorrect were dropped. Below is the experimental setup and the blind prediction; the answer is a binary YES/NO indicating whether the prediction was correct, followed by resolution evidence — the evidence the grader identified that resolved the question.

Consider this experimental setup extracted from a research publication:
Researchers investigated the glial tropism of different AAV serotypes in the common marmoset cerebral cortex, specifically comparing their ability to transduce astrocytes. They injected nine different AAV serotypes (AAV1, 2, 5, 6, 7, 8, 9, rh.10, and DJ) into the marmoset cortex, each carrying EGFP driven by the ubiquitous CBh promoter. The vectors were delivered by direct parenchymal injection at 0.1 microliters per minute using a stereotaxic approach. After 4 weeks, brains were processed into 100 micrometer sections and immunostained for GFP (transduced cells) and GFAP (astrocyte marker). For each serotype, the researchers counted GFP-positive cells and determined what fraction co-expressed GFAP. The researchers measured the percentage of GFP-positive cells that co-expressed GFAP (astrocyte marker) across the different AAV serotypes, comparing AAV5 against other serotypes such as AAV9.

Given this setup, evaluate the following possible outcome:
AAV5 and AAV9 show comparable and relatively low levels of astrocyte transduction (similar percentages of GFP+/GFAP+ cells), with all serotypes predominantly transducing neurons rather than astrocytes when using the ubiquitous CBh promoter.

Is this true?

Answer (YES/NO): YES